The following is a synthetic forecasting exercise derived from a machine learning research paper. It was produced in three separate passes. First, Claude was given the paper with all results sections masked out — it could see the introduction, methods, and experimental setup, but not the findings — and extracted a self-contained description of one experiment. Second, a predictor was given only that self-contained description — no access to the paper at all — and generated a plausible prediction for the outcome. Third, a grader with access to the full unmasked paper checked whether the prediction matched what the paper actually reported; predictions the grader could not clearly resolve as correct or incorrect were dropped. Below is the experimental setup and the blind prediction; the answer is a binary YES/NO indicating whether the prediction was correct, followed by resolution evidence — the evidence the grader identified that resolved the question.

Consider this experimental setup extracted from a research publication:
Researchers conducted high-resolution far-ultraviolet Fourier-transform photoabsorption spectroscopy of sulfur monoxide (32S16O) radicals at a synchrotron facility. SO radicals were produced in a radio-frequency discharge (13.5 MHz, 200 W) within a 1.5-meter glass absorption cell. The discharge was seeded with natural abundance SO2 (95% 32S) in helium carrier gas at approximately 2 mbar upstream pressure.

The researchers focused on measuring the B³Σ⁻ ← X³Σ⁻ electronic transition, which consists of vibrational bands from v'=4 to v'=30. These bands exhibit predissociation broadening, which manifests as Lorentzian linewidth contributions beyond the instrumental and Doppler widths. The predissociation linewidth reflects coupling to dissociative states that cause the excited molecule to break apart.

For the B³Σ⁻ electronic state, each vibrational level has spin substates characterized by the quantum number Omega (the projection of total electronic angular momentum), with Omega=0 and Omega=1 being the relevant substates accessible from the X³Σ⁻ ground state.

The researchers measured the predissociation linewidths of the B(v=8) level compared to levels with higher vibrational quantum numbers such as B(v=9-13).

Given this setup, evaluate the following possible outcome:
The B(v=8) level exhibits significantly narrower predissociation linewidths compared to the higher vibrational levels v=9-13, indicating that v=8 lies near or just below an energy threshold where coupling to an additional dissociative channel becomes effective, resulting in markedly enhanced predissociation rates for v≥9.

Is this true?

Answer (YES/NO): YES